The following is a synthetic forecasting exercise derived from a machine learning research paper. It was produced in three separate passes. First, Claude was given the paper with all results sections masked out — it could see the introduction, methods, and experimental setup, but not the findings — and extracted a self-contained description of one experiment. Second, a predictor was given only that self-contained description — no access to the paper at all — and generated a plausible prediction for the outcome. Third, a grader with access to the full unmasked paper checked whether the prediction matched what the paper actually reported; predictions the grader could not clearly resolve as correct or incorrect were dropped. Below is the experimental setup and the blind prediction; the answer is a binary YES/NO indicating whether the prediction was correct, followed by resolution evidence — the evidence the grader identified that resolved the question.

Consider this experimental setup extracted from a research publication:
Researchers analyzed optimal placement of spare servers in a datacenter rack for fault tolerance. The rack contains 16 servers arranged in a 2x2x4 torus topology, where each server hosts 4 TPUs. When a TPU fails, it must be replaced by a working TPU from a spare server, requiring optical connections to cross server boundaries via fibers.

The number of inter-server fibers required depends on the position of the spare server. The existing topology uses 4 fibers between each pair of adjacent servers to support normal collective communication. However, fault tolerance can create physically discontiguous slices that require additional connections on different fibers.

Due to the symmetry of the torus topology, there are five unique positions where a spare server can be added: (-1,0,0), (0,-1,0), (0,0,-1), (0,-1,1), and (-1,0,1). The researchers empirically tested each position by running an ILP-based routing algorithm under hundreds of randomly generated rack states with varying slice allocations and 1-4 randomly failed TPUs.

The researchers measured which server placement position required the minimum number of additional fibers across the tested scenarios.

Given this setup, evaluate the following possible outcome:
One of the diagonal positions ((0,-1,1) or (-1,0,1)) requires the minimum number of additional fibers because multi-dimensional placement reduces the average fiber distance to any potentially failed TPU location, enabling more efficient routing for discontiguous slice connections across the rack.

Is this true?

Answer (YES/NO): YES